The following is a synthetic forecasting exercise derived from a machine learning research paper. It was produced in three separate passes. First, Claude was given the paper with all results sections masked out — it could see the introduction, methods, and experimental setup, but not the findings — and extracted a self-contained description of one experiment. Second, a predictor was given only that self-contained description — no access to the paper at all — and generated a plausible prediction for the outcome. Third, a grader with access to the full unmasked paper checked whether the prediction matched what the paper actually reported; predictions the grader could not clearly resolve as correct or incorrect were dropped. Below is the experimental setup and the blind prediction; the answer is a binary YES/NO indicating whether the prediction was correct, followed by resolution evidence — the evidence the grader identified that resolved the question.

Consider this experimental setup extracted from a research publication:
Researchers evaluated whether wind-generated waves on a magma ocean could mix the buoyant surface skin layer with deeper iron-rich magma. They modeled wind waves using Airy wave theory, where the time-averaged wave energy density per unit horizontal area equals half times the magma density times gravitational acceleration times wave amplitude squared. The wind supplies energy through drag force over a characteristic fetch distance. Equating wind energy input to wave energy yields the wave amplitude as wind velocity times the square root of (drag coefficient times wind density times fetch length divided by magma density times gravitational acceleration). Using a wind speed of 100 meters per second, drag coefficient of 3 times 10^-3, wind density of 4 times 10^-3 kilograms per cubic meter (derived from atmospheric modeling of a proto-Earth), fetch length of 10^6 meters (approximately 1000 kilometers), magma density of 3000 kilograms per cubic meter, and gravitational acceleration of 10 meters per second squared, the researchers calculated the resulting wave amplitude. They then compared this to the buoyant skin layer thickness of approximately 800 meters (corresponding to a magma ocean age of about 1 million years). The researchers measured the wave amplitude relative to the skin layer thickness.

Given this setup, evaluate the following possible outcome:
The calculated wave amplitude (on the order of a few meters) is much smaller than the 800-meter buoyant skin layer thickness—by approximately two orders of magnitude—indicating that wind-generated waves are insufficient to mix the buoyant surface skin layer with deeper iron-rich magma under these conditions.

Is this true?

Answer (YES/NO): YES